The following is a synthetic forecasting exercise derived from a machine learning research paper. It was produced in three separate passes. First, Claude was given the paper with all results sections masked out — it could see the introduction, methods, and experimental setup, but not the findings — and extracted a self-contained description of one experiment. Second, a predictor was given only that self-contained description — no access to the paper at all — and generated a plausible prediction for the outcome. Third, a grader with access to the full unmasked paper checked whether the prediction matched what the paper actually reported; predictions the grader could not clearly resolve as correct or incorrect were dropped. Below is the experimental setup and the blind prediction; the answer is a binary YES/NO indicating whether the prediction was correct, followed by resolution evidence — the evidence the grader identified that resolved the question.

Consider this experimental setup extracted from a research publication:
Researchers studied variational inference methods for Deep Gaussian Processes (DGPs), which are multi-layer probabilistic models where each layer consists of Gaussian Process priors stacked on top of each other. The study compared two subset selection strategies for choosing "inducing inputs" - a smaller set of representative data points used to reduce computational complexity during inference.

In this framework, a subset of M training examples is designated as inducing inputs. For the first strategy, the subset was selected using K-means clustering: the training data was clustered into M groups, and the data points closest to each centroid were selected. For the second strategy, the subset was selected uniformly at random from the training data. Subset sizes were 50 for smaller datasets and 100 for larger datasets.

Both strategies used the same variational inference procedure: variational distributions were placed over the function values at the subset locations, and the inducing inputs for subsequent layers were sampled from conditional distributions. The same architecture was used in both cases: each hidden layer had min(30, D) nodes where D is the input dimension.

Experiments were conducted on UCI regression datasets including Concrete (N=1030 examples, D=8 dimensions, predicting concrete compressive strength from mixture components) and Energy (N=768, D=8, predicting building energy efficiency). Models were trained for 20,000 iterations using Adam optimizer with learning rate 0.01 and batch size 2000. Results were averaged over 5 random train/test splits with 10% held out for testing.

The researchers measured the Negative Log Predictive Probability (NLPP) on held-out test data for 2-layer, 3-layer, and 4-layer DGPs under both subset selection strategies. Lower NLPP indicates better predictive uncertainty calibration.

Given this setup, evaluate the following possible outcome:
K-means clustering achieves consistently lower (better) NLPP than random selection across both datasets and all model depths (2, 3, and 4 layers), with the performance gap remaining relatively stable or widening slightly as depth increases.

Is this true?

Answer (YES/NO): YES